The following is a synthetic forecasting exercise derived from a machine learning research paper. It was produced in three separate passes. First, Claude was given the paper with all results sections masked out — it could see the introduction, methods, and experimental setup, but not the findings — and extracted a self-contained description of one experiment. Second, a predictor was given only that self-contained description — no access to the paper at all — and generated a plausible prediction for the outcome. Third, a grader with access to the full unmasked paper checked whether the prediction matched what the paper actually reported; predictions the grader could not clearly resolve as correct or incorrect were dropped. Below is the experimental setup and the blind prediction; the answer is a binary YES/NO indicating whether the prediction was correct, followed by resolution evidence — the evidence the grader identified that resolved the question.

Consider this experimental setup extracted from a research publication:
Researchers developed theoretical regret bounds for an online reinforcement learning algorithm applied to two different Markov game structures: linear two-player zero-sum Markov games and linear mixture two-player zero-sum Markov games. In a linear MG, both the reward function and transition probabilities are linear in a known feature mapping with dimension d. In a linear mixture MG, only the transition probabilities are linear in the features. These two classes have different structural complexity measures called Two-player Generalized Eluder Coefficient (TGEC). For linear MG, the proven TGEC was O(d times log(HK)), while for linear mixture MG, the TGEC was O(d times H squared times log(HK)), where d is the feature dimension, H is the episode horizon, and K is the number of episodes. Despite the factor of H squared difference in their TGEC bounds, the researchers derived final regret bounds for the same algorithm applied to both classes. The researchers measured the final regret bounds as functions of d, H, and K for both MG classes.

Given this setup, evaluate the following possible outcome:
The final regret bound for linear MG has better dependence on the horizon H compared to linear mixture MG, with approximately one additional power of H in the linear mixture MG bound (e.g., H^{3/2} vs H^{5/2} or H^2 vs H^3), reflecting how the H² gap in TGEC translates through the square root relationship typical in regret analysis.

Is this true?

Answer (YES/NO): NO